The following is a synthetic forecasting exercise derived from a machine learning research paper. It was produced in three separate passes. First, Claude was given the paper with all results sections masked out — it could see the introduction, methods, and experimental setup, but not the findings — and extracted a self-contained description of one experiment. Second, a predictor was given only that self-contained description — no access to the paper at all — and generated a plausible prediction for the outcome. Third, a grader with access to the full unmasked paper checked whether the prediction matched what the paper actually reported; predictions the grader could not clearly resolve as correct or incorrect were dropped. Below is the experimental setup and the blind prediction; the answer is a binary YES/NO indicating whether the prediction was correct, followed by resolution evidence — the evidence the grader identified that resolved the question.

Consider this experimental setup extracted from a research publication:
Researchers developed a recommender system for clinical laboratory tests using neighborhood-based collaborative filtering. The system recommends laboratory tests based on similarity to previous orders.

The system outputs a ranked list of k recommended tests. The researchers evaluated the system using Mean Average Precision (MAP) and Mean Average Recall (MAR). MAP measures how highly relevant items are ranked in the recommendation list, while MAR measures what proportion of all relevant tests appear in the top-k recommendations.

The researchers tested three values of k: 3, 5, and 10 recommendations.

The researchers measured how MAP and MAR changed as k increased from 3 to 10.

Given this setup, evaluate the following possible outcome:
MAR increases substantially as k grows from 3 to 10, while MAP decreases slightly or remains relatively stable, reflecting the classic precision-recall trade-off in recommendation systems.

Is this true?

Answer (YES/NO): YES